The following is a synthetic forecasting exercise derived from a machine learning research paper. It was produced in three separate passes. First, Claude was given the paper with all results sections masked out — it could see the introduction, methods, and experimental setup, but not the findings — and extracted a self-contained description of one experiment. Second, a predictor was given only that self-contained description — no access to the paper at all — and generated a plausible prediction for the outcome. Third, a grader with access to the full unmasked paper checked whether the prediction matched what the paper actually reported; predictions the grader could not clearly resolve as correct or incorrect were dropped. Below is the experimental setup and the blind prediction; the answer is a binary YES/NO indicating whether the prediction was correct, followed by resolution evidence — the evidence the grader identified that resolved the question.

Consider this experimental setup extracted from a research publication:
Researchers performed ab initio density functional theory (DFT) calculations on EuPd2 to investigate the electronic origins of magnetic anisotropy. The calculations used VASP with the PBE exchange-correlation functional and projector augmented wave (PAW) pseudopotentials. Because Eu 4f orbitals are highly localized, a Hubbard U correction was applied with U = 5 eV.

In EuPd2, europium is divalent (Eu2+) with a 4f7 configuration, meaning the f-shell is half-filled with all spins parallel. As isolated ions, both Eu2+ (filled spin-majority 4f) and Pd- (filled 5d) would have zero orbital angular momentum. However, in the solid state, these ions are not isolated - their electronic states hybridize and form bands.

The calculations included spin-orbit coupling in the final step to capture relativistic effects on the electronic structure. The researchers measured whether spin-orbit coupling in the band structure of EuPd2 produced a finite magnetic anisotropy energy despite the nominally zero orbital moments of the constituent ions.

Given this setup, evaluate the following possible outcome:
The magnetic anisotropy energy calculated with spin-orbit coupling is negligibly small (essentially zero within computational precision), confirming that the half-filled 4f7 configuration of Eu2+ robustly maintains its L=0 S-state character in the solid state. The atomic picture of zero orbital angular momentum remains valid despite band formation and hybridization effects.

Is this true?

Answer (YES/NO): NO